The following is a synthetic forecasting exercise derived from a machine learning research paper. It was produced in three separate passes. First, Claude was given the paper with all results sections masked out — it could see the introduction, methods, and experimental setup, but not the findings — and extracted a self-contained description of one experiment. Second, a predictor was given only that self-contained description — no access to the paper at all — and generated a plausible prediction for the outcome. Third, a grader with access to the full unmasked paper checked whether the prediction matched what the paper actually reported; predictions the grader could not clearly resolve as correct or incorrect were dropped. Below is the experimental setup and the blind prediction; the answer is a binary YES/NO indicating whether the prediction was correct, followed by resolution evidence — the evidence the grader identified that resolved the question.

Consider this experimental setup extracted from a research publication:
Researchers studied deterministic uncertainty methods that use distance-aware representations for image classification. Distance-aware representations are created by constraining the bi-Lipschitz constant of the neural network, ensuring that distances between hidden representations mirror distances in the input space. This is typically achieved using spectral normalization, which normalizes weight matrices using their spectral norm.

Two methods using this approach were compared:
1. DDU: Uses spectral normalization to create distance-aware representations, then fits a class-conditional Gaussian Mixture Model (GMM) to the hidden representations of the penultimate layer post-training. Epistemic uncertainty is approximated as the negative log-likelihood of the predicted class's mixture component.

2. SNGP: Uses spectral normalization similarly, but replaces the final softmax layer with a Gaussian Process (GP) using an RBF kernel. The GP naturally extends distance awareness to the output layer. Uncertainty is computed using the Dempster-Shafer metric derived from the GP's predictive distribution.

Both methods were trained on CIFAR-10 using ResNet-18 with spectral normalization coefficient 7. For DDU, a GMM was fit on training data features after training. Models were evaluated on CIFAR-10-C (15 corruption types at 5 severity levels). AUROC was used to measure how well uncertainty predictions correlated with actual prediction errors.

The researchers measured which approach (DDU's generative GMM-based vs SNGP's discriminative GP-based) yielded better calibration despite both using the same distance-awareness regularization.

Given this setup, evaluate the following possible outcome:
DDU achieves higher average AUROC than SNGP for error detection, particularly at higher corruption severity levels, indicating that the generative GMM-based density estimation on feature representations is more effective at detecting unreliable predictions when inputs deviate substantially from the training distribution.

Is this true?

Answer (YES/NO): NO